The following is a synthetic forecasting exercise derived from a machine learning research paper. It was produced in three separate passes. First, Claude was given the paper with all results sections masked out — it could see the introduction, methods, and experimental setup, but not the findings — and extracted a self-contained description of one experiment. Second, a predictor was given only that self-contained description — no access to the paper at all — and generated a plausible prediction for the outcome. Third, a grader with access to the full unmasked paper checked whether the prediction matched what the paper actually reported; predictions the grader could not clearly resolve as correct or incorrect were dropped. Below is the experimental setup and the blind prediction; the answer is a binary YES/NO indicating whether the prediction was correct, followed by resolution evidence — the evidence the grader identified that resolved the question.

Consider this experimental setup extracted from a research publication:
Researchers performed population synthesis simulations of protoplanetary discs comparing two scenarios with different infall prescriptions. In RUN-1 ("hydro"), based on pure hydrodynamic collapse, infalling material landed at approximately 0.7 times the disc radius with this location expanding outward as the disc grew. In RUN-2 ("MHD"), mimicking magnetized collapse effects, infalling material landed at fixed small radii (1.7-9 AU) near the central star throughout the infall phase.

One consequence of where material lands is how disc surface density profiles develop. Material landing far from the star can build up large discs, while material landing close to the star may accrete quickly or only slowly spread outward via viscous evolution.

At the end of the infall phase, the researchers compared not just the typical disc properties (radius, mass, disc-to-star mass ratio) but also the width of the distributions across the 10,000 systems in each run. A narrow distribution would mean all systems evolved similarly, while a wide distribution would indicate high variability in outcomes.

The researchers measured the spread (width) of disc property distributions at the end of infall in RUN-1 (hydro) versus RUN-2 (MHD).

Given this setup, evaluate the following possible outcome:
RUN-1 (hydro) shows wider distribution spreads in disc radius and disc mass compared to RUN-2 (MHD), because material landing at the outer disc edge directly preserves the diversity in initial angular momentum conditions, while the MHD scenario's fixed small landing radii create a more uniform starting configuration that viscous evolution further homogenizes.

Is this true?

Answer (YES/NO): YES